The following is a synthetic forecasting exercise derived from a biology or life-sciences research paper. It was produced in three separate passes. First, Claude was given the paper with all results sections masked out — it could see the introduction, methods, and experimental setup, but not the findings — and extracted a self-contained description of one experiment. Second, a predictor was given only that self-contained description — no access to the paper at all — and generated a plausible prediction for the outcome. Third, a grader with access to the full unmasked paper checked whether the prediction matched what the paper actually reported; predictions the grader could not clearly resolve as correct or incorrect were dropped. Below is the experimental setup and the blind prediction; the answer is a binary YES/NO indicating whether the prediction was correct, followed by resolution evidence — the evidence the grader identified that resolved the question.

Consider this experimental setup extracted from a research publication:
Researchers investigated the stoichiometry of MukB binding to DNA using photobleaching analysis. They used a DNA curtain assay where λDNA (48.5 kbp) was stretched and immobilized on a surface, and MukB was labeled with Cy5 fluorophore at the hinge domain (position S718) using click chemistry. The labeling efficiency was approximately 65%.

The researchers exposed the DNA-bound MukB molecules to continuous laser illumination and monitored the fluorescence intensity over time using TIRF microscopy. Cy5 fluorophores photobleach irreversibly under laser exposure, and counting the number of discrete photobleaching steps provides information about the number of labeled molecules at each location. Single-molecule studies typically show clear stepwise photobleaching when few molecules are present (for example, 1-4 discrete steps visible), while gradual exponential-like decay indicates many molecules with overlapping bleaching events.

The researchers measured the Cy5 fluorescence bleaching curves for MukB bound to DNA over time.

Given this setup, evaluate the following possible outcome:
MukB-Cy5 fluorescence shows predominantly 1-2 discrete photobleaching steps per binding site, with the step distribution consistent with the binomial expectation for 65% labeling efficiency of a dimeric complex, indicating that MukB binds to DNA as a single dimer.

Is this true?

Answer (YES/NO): NO